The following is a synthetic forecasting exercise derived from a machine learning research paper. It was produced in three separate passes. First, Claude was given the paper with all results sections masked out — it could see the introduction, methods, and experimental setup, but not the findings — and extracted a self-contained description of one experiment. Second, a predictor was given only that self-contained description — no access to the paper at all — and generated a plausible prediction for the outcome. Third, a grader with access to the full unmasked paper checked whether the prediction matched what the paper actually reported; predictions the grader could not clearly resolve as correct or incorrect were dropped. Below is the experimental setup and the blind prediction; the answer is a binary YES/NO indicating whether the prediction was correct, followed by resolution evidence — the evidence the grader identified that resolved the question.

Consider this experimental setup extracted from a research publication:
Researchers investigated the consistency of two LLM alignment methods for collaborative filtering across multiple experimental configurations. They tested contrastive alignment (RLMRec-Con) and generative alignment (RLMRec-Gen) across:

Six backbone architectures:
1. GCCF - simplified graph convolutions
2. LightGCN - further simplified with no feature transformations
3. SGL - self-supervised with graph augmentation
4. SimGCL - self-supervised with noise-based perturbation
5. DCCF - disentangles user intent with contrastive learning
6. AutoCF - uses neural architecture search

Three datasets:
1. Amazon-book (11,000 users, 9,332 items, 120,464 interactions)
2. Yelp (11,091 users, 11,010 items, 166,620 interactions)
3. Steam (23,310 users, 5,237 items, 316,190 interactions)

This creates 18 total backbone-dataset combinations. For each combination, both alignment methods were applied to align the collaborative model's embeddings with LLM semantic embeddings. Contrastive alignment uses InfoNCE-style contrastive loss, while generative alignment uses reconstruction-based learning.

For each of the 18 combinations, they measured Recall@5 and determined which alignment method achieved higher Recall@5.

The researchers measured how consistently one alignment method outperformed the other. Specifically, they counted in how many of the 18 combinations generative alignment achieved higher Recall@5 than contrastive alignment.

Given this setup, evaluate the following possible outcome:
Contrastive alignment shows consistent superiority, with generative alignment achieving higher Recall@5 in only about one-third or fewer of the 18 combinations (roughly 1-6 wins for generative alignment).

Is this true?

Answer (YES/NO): YES